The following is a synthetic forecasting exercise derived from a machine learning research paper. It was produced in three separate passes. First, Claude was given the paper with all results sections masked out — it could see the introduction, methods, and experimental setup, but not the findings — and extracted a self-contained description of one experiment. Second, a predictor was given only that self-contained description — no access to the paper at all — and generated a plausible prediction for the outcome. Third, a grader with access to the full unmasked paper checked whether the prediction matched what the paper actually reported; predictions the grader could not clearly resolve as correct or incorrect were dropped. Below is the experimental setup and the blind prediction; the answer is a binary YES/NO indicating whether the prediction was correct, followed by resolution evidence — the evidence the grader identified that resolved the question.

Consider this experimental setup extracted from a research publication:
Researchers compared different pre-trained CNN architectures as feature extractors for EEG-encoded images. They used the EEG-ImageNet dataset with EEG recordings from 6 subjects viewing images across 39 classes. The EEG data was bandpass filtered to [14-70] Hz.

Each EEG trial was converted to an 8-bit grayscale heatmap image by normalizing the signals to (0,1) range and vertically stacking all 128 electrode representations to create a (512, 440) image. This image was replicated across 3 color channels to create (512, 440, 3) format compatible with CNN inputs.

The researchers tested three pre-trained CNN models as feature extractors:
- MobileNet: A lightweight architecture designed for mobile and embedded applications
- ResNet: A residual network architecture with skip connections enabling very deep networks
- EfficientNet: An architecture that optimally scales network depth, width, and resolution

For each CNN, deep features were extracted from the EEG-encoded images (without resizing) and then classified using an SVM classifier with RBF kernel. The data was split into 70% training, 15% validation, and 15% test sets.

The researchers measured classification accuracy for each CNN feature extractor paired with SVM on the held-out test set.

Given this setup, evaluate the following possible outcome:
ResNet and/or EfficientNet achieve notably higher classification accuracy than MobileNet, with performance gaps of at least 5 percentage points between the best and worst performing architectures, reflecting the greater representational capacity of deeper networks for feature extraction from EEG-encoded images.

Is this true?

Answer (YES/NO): YES